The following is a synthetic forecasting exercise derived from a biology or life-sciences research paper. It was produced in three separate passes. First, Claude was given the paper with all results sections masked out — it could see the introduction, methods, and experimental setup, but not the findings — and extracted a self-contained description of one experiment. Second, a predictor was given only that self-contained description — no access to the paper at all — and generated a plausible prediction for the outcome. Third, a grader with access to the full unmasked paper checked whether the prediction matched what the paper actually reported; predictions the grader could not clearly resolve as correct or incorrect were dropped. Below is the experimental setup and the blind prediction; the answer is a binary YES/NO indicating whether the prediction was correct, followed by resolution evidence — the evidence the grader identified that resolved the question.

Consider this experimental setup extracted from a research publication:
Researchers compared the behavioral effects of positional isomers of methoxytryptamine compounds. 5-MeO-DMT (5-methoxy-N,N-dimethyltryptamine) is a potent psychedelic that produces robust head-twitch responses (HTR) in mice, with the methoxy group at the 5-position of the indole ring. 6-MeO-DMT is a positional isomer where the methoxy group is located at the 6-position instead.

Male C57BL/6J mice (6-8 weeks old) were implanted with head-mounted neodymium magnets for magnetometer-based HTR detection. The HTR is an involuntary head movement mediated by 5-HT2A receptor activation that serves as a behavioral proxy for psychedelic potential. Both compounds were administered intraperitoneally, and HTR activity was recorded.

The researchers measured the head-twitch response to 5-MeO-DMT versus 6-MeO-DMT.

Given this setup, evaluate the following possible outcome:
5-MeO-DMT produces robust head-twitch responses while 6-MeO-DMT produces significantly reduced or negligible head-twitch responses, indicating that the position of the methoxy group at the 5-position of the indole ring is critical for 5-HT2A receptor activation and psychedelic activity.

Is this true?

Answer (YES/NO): YES